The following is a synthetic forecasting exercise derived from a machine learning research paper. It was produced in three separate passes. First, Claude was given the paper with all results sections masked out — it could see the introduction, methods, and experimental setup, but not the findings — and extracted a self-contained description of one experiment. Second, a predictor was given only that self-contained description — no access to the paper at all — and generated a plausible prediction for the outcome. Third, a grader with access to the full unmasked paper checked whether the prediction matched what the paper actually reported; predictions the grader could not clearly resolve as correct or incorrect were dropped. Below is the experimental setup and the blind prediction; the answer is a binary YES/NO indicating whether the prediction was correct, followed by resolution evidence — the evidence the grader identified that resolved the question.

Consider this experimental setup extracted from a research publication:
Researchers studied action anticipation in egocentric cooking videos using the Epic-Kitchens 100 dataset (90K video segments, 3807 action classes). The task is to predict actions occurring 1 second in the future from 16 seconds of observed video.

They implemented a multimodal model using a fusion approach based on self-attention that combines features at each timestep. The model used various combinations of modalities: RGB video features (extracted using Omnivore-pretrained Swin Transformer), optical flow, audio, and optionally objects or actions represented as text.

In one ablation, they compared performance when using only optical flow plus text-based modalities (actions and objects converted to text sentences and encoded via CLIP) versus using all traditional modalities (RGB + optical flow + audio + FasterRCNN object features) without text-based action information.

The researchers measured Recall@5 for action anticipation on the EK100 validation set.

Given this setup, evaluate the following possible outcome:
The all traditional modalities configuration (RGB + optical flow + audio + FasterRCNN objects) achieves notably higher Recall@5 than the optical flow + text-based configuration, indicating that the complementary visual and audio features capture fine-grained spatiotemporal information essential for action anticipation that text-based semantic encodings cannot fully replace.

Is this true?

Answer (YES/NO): NO